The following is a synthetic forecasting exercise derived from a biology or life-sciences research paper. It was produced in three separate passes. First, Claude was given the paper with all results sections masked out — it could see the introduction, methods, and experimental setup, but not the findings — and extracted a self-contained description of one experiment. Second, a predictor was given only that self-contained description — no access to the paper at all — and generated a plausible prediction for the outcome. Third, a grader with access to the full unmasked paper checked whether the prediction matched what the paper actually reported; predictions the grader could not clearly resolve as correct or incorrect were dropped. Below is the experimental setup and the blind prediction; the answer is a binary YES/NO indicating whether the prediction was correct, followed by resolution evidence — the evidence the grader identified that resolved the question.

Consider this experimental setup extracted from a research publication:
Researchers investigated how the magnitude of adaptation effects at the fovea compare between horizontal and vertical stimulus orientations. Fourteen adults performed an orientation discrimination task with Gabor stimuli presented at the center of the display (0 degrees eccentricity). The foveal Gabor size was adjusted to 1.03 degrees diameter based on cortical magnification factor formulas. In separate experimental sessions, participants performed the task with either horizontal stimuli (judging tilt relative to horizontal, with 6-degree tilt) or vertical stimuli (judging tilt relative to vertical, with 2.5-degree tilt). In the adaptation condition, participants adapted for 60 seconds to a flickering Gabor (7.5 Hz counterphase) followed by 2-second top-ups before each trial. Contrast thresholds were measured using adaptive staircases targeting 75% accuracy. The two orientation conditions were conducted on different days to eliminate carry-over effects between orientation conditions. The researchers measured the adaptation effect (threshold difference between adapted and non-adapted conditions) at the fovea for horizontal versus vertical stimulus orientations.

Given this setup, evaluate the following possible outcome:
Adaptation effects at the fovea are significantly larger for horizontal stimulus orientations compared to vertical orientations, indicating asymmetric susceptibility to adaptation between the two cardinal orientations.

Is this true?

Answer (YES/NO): NO